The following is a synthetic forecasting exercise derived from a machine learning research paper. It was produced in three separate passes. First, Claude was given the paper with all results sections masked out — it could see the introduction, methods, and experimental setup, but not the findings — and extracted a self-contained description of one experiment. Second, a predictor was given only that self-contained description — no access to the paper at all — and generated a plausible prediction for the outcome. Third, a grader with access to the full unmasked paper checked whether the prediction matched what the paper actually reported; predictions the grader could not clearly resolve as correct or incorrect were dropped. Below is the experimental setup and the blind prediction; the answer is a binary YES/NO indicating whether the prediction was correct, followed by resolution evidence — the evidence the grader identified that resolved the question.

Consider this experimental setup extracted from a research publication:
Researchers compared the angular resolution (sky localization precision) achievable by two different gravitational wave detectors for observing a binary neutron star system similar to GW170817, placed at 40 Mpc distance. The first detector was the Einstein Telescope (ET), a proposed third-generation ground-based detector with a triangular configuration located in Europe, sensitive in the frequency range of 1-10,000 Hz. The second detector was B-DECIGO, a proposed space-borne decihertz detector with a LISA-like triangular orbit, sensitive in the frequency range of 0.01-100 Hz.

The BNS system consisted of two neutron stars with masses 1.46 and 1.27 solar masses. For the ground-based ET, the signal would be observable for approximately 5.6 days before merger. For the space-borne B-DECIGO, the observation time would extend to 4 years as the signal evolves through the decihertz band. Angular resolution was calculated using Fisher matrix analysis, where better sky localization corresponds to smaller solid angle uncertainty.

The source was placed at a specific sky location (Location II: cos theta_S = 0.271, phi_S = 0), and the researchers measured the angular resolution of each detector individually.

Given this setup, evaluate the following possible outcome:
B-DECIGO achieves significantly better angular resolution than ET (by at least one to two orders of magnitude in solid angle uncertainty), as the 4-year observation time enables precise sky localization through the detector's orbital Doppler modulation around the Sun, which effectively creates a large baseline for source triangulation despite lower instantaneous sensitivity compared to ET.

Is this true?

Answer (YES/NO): YES